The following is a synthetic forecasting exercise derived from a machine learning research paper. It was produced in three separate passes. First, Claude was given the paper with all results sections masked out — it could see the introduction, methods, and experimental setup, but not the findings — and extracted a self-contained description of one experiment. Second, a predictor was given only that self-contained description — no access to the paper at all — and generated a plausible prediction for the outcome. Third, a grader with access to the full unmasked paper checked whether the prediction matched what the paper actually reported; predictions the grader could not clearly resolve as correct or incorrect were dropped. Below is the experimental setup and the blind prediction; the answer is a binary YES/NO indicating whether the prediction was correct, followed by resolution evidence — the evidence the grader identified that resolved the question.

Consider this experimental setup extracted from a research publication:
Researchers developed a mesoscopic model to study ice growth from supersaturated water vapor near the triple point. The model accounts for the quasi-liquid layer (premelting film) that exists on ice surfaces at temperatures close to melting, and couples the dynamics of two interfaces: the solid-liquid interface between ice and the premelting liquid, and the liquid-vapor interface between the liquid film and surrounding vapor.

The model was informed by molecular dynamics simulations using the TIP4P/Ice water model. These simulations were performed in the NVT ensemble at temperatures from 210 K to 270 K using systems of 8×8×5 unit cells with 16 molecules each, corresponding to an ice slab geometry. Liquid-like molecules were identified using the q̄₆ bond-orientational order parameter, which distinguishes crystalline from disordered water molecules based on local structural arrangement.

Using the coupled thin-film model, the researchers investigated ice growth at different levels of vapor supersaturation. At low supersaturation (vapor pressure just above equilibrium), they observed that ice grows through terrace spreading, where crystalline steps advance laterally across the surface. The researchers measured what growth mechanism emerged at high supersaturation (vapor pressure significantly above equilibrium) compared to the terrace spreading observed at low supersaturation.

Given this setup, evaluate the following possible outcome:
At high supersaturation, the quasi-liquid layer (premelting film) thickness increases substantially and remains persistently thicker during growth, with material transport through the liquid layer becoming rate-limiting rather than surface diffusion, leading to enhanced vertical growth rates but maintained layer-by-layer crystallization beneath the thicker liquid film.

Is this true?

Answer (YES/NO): NO